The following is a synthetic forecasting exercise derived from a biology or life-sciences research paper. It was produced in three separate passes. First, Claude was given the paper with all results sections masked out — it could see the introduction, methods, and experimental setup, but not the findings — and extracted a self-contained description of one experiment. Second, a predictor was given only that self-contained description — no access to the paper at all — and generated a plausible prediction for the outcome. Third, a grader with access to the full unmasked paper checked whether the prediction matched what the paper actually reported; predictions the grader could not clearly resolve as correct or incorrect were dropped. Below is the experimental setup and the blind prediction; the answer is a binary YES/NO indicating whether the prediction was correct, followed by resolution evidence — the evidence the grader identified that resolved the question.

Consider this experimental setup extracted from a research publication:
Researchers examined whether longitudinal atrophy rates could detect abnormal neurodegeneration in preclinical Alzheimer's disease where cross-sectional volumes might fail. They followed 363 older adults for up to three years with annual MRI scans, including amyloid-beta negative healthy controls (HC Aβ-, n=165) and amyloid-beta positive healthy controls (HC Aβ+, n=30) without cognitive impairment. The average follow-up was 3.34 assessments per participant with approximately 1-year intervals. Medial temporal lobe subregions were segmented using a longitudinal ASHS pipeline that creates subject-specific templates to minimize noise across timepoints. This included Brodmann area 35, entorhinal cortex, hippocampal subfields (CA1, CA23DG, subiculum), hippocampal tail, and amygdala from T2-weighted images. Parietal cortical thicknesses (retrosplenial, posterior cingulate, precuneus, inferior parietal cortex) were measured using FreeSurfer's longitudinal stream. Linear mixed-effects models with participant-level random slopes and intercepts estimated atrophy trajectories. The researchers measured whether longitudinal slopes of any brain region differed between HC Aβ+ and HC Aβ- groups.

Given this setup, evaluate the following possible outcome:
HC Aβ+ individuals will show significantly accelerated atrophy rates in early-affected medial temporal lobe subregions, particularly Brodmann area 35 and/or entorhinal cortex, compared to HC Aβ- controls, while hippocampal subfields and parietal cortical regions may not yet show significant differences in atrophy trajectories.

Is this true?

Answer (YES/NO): YES